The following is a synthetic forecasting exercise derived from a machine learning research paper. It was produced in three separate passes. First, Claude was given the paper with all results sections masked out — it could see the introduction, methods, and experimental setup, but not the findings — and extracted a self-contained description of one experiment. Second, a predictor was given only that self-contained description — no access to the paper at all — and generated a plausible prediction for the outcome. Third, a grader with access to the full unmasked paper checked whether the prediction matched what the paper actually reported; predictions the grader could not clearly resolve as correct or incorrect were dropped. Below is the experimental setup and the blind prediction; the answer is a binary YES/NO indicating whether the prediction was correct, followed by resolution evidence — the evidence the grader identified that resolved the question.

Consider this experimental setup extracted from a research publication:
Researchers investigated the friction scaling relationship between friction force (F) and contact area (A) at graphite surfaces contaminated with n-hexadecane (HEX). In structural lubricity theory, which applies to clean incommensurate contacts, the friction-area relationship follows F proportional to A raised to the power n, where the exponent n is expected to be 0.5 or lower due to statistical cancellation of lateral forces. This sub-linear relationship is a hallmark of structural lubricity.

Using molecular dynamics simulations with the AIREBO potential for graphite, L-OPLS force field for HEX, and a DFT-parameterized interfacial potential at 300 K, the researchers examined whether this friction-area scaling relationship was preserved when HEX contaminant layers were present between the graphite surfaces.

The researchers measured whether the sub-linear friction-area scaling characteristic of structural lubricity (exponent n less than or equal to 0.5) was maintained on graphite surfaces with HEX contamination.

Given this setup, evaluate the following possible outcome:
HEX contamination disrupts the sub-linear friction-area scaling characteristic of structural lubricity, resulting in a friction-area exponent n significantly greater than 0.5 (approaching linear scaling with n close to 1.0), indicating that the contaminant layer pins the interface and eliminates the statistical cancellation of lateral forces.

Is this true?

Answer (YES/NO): NO